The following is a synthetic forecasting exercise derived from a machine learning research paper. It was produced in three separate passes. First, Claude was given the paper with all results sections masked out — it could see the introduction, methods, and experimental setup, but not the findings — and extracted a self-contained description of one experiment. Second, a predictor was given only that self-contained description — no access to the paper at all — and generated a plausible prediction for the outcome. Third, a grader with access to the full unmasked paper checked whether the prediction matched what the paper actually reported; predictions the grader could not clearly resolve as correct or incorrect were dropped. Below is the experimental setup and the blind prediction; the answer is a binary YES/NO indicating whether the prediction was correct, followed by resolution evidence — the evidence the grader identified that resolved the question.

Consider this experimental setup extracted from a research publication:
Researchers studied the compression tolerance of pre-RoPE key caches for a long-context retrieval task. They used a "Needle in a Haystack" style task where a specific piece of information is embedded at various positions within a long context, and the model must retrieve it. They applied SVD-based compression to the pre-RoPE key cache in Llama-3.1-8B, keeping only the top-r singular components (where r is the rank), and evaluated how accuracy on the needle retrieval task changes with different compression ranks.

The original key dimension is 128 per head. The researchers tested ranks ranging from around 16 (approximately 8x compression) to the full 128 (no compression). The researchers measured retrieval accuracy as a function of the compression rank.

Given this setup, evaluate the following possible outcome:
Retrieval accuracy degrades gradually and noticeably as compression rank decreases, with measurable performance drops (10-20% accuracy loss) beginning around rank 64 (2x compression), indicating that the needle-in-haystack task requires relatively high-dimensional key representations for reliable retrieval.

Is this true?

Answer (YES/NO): NO